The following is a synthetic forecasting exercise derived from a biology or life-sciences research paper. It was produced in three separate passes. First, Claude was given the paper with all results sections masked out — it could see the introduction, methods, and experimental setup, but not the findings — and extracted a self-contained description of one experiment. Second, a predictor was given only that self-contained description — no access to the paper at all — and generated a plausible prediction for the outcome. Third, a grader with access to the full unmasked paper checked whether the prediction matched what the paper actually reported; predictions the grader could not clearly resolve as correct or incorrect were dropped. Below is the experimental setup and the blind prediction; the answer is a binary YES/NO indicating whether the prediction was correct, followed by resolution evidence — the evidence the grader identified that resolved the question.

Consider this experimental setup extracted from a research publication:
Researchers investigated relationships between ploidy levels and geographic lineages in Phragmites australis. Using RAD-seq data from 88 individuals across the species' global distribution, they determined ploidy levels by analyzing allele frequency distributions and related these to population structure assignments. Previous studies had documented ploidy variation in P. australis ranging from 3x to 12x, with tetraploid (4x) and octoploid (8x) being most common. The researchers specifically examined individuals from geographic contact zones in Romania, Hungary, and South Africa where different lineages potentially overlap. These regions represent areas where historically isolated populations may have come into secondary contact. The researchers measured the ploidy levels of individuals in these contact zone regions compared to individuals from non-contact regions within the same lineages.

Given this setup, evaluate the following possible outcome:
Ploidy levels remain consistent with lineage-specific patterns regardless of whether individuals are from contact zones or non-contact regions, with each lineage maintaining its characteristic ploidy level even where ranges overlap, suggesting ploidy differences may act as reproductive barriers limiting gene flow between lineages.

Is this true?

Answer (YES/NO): NO